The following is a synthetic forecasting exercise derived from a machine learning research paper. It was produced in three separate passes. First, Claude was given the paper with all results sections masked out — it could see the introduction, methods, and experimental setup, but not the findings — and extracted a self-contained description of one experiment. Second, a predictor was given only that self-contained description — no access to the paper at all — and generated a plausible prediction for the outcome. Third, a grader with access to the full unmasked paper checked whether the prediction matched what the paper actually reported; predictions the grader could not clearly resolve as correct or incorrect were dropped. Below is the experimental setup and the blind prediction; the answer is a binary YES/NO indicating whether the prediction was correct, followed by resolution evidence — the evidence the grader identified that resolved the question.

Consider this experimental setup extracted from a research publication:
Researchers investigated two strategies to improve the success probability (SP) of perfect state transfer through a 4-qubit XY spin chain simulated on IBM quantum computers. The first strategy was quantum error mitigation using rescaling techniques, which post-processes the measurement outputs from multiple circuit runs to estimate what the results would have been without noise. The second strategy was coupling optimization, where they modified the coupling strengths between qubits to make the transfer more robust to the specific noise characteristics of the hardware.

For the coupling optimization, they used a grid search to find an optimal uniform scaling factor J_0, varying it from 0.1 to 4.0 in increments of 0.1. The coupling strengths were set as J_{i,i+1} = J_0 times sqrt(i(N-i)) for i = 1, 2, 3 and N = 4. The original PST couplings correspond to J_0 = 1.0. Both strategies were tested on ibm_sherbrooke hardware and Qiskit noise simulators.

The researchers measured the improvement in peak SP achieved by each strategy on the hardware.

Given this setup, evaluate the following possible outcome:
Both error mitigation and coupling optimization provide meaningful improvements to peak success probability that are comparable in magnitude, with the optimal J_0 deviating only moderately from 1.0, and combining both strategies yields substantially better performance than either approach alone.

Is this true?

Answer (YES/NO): NO